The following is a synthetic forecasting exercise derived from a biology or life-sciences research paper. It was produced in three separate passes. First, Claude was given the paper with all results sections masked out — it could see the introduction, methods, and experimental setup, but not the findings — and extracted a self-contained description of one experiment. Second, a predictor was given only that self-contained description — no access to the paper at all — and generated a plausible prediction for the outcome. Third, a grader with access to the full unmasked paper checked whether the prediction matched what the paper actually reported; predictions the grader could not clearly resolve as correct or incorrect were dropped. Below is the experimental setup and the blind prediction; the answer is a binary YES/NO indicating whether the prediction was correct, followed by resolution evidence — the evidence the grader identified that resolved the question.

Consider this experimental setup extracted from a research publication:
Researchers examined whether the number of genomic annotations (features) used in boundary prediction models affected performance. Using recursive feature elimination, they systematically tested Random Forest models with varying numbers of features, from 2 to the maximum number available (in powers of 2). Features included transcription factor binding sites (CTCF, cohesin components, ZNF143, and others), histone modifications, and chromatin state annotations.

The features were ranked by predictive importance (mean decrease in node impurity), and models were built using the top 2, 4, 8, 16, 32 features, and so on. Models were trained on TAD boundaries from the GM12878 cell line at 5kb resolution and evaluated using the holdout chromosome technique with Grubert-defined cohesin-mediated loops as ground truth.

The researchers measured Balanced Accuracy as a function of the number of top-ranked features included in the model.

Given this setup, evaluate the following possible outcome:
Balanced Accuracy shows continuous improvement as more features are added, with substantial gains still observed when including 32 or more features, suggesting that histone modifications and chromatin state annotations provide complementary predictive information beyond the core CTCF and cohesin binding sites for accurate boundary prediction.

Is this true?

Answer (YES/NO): NO